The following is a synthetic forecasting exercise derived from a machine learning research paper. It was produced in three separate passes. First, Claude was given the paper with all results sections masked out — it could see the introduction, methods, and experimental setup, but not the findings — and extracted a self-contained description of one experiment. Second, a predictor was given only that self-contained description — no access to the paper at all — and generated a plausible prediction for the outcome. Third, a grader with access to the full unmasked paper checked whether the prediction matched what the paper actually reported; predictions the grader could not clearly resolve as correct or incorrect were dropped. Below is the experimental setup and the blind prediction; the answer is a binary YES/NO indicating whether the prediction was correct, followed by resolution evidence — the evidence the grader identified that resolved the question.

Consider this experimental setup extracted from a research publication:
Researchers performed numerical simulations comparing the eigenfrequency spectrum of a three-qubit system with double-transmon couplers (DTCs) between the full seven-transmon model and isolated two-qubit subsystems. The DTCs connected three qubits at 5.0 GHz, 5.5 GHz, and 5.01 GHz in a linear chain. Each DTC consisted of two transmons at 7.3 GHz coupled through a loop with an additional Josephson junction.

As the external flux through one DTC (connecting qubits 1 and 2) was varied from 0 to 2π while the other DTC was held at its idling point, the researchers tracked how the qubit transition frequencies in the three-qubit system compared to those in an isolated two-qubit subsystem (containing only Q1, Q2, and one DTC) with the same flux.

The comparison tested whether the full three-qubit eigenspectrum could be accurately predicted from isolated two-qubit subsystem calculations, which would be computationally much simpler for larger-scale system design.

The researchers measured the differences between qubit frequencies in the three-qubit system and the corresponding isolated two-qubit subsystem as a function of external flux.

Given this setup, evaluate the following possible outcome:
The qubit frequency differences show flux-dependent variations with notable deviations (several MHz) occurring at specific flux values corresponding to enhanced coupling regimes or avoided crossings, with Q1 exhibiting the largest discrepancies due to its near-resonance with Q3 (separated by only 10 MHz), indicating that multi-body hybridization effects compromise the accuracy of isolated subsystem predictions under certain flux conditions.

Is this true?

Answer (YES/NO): NO